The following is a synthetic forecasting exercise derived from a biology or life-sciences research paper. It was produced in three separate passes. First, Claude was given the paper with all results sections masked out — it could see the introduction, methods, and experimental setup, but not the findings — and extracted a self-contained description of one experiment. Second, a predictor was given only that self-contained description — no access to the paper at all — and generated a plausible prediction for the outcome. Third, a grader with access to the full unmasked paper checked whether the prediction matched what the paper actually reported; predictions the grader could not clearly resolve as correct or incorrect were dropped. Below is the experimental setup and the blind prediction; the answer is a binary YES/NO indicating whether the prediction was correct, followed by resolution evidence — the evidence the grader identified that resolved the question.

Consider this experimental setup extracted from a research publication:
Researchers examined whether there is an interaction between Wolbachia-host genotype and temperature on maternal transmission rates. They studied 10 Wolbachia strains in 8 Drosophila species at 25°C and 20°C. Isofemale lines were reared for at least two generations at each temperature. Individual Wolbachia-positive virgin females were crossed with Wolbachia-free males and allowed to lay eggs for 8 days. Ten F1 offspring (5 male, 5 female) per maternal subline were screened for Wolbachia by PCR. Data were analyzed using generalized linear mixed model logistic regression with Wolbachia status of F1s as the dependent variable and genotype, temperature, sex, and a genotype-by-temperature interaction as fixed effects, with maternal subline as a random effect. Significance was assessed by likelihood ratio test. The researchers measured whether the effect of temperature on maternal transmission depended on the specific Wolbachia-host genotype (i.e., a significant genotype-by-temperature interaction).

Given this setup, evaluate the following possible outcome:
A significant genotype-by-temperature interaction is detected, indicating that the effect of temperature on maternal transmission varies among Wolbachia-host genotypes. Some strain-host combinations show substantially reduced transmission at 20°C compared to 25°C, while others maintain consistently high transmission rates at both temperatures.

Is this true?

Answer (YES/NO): YES